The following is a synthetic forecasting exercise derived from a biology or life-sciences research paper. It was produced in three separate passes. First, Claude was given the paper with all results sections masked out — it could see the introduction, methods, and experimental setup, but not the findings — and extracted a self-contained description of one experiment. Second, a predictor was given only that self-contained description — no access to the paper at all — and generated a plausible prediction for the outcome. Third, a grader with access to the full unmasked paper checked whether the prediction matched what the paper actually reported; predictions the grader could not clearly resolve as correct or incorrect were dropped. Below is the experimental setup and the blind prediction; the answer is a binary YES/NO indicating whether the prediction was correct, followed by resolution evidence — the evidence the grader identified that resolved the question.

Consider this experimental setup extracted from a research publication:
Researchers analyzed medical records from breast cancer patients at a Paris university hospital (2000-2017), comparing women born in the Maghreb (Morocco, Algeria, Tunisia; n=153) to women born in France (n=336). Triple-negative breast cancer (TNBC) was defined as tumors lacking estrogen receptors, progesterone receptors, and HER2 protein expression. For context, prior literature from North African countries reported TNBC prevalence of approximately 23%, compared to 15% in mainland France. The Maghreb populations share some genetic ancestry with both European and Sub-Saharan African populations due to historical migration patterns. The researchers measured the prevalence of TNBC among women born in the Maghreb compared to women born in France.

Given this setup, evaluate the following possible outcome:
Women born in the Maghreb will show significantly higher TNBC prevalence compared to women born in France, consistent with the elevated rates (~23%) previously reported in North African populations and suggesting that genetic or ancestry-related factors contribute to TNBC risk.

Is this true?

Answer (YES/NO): NO